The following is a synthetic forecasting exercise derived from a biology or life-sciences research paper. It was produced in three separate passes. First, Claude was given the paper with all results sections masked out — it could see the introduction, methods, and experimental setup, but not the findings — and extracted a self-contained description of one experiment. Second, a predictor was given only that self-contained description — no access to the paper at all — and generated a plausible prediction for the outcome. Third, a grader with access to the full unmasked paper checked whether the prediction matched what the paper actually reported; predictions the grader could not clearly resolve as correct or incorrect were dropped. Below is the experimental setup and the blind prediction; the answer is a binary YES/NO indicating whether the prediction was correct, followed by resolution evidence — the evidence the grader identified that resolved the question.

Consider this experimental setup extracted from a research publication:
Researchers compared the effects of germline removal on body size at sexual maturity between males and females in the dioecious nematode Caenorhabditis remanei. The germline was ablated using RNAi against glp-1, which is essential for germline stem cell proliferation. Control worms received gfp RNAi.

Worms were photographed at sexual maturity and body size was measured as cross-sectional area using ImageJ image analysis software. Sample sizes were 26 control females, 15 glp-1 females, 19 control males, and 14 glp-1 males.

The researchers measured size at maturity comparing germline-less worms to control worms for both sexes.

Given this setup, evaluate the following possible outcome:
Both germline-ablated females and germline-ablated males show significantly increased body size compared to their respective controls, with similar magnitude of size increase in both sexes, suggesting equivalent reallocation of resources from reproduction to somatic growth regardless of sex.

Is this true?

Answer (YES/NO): NO